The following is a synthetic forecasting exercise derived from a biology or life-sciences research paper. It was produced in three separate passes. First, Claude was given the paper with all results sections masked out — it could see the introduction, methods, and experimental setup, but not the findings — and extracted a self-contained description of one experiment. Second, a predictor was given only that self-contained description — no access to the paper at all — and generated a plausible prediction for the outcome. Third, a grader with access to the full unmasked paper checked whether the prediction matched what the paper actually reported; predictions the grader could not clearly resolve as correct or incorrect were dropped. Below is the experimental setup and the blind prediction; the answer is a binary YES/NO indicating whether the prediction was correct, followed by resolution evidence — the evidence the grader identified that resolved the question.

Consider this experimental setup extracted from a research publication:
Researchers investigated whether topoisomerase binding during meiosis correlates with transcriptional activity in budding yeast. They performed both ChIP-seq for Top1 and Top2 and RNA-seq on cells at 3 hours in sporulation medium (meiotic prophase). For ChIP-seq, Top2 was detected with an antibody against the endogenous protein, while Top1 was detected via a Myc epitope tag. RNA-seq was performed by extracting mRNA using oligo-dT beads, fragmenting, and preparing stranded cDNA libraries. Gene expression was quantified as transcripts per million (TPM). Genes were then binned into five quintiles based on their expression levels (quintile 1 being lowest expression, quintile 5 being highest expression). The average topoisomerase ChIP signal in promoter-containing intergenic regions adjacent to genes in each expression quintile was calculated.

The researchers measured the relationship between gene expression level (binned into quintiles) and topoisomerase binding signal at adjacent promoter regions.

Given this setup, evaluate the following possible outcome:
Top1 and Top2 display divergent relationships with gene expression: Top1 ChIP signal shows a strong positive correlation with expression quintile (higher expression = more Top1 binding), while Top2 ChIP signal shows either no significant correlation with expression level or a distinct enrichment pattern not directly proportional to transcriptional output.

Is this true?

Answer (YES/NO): NO